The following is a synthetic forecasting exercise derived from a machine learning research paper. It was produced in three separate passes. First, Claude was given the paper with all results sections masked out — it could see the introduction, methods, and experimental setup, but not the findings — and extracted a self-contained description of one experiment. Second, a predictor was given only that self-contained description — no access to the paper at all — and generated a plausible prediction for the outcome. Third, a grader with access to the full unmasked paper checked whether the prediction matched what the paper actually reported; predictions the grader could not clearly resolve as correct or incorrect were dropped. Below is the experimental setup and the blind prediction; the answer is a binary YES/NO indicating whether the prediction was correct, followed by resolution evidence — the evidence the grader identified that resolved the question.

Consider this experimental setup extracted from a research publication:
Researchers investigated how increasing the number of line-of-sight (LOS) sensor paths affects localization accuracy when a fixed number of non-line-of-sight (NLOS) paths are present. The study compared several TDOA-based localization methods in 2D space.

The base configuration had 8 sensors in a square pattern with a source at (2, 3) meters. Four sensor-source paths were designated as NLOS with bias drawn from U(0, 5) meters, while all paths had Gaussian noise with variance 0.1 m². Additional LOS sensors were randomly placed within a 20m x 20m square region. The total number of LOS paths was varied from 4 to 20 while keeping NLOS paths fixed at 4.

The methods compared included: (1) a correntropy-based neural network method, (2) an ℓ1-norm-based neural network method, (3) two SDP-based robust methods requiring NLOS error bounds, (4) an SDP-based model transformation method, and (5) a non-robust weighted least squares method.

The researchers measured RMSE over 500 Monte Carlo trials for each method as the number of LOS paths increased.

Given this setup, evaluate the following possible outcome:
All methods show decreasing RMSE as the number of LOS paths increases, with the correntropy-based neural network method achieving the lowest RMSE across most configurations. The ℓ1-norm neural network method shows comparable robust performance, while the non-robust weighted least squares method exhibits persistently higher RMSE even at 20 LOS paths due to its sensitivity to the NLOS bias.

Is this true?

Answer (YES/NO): NO